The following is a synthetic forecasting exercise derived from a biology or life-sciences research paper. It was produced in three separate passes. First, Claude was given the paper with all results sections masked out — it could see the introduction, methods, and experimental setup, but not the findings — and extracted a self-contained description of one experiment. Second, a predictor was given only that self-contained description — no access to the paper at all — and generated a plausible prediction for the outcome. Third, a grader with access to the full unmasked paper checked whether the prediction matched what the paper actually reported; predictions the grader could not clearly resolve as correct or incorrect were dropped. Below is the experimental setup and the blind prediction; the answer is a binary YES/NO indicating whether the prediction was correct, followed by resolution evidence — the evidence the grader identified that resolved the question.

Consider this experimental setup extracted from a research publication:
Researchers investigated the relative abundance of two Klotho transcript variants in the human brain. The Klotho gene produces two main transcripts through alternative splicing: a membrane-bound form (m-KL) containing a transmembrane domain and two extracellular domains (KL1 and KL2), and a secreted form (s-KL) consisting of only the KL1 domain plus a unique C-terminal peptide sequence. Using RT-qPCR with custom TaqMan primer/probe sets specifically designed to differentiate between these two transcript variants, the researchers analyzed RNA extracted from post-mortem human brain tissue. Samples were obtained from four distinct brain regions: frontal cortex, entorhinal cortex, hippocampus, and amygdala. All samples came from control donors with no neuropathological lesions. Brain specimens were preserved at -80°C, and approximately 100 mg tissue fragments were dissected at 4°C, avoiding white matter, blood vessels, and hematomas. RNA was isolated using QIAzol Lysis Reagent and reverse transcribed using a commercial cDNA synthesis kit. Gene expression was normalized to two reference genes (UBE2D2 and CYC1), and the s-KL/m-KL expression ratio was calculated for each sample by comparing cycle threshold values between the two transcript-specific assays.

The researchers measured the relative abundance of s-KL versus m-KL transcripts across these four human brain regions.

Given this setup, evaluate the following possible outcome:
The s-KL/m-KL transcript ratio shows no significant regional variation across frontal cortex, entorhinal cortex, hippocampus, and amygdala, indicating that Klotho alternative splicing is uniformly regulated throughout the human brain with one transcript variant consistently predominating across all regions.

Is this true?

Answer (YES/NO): NO